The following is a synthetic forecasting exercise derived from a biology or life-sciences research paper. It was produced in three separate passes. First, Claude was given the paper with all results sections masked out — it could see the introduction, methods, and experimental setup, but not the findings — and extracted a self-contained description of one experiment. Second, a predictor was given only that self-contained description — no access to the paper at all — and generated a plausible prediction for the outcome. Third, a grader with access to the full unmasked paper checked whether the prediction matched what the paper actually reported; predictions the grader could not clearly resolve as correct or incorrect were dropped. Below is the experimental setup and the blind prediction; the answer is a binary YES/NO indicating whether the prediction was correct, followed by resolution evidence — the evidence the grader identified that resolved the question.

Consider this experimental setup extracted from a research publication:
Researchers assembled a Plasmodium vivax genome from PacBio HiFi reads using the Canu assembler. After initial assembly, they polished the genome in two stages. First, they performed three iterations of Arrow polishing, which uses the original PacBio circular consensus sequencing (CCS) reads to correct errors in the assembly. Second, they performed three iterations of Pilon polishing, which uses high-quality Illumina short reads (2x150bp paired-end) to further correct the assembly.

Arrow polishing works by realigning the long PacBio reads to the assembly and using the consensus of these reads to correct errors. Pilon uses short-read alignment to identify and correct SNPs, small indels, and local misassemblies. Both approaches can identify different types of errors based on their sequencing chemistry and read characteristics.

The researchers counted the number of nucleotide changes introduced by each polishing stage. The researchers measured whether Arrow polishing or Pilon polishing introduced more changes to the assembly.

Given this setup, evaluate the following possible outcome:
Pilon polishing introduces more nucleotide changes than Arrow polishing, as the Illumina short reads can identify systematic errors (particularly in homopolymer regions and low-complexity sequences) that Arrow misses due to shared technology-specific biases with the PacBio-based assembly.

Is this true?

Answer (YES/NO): NO